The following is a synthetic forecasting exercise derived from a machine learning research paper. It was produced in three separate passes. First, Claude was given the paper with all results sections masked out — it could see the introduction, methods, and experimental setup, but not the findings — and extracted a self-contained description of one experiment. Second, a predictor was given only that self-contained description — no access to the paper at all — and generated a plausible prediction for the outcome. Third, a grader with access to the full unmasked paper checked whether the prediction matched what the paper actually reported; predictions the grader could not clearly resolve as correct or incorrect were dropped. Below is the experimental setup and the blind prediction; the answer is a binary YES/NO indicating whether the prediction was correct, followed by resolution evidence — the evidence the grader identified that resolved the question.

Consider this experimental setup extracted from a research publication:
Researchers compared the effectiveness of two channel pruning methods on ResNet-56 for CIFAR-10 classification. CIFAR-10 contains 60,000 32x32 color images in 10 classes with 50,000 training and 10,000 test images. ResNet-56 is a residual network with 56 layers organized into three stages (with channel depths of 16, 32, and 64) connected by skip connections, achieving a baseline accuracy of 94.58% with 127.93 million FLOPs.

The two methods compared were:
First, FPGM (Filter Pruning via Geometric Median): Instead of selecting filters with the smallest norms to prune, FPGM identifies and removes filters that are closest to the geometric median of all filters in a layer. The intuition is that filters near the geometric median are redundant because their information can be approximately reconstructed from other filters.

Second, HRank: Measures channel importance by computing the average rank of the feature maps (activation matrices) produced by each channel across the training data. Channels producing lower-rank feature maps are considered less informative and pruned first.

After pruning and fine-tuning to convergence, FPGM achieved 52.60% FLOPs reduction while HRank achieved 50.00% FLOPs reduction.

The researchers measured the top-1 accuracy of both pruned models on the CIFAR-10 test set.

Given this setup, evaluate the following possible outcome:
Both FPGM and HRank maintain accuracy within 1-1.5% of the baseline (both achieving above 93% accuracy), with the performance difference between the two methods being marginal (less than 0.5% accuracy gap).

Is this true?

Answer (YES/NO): NO